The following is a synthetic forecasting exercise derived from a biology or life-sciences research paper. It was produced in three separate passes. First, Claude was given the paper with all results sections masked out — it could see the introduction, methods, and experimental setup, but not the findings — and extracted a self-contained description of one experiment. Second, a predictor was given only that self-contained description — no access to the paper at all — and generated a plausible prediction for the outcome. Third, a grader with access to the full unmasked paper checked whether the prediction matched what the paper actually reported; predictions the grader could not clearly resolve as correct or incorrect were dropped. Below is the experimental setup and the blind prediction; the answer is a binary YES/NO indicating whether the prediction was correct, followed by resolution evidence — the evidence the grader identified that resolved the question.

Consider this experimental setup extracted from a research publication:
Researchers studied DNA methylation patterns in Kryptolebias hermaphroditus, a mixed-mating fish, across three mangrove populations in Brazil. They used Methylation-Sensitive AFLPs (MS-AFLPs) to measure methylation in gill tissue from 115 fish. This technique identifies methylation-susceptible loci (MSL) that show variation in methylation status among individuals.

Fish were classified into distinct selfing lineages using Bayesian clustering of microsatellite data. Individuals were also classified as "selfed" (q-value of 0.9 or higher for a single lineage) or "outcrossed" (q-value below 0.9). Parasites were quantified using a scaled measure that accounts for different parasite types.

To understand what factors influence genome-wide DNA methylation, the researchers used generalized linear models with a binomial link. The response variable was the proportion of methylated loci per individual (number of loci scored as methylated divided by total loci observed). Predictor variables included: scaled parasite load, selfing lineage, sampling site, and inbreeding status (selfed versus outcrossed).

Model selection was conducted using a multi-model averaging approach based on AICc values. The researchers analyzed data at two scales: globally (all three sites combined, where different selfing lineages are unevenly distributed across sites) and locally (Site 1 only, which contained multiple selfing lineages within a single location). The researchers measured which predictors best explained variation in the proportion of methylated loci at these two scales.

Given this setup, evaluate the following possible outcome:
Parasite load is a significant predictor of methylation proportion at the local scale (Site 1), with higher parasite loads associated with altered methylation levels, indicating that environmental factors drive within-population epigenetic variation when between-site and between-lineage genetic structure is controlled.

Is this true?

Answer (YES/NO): YES